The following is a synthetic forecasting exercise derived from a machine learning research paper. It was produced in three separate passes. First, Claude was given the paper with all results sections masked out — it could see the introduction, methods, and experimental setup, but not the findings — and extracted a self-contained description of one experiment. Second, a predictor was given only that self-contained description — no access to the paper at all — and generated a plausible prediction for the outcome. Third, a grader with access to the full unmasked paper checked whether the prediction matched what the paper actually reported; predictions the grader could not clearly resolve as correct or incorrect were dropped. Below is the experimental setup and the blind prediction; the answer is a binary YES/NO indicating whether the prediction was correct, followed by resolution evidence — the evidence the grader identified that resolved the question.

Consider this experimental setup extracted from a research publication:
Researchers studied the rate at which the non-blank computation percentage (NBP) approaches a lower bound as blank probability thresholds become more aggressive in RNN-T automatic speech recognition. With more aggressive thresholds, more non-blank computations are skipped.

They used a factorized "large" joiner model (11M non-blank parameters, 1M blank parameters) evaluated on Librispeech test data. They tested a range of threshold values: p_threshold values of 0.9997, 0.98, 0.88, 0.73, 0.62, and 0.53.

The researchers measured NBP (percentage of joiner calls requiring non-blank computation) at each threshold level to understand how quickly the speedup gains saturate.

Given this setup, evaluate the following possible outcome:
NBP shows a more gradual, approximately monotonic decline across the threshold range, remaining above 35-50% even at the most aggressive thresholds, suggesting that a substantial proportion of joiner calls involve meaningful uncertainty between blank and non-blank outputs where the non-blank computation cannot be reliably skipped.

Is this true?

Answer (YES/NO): NO